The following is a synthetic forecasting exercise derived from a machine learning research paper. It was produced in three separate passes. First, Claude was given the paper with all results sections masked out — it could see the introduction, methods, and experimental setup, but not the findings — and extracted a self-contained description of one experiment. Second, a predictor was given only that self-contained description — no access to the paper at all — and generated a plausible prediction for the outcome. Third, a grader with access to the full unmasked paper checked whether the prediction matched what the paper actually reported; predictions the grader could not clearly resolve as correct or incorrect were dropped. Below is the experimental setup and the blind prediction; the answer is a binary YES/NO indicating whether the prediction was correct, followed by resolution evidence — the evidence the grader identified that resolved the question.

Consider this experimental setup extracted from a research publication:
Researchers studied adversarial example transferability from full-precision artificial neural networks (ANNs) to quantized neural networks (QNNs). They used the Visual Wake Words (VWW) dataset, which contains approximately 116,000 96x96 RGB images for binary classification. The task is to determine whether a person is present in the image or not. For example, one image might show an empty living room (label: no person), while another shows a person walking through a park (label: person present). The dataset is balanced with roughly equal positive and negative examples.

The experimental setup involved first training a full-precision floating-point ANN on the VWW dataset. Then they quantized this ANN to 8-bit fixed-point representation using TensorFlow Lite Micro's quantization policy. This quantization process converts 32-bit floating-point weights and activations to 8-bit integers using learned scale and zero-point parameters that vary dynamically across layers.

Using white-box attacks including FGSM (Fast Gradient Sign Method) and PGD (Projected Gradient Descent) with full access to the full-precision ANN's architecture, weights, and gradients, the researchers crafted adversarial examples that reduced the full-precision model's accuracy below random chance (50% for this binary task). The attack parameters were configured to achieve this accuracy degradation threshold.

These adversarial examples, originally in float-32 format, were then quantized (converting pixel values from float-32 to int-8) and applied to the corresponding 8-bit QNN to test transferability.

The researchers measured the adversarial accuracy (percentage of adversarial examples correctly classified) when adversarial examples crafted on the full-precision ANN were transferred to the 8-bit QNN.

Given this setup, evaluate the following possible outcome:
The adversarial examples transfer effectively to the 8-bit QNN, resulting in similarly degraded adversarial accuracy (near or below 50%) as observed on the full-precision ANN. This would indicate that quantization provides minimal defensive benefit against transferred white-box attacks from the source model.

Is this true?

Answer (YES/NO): NO